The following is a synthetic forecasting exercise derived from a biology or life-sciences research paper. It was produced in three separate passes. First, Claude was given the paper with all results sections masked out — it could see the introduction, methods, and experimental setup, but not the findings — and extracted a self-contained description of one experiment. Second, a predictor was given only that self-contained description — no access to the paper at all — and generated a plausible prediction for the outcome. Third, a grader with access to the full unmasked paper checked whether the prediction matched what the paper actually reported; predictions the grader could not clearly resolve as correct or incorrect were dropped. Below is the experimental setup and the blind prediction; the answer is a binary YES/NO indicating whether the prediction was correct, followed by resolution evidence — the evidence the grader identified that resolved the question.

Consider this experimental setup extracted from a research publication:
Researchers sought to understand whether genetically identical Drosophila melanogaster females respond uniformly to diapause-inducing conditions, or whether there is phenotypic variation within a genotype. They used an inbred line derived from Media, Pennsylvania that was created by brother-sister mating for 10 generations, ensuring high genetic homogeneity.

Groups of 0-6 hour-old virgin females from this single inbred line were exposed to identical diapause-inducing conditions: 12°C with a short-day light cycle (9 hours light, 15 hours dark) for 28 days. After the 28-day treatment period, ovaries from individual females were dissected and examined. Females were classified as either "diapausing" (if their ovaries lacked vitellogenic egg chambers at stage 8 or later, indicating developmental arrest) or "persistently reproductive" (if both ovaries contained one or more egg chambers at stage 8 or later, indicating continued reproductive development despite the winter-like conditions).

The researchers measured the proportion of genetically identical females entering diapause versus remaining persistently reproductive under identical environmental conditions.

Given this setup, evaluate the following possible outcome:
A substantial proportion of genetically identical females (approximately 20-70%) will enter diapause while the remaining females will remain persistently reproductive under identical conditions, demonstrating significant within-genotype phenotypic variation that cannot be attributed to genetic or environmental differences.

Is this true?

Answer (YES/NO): NO